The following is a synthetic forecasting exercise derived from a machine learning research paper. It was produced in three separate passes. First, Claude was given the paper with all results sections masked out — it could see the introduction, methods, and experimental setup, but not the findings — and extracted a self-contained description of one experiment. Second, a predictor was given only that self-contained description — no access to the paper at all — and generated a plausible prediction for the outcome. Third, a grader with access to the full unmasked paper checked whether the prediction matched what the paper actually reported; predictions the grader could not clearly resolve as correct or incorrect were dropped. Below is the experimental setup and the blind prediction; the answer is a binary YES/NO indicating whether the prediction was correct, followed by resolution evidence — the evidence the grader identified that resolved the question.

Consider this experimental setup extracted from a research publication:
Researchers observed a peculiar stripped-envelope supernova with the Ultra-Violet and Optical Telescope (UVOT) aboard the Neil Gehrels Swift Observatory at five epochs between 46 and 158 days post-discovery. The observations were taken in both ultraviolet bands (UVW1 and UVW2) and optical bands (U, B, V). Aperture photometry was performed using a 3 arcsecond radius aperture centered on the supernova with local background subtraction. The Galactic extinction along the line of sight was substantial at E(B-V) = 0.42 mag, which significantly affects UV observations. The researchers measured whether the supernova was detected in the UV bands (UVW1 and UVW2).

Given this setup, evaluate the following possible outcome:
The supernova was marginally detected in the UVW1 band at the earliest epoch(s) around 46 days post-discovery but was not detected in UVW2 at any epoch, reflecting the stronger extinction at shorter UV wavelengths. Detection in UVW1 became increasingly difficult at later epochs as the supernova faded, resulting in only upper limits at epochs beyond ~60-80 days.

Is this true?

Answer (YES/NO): NO